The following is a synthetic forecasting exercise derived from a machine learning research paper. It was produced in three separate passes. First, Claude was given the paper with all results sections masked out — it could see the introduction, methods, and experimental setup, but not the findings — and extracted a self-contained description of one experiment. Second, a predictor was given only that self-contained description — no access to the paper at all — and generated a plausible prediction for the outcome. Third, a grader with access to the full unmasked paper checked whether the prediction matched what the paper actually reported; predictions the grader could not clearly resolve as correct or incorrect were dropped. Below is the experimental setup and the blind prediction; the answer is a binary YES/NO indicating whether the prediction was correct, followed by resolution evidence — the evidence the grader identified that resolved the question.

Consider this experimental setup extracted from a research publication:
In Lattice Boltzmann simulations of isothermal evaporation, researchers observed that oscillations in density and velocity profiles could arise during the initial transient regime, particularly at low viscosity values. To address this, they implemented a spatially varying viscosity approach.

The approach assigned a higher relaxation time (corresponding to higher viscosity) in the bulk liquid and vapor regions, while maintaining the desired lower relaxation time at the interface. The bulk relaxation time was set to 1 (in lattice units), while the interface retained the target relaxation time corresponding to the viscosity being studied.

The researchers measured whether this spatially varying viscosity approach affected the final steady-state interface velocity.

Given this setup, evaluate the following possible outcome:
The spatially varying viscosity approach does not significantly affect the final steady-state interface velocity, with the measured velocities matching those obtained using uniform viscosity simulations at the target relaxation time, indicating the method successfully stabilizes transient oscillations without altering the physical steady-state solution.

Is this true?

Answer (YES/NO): YES